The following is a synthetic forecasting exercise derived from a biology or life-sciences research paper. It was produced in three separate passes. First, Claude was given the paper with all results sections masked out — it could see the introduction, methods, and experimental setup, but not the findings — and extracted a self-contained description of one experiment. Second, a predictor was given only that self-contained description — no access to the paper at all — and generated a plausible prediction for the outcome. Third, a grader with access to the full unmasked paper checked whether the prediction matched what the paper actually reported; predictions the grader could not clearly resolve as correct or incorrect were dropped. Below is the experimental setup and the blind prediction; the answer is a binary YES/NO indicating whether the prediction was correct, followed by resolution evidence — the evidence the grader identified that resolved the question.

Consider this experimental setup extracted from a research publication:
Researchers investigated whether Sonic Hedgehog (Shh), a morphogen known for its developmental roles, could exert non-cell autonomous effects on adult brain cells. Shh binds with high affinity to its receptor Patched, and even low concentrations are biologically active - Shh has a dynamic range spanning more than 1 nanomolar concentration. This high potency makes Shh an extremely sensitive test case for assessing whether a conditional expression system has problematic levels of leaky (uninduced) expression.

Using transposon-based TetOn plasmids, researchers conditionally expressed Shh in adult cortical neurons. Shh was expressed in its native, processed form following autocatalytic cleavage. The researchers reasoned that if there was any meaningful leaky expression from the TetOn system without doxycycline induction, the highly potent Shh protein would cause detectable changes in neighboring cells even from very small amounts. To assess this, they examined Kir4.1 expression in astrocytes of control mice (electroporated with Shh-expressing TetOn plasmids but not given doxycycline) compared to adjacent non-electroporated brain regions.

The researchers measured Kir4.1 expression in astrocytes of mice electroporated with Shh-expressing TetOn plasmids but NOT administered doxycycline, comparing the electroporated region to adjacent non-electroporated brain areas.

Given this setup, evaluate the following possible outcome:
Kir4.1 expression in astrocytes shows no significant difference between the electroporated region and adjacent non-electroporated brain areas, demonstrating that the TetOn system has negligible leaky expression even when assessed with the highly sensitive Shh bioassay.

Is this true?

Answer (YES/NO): YES